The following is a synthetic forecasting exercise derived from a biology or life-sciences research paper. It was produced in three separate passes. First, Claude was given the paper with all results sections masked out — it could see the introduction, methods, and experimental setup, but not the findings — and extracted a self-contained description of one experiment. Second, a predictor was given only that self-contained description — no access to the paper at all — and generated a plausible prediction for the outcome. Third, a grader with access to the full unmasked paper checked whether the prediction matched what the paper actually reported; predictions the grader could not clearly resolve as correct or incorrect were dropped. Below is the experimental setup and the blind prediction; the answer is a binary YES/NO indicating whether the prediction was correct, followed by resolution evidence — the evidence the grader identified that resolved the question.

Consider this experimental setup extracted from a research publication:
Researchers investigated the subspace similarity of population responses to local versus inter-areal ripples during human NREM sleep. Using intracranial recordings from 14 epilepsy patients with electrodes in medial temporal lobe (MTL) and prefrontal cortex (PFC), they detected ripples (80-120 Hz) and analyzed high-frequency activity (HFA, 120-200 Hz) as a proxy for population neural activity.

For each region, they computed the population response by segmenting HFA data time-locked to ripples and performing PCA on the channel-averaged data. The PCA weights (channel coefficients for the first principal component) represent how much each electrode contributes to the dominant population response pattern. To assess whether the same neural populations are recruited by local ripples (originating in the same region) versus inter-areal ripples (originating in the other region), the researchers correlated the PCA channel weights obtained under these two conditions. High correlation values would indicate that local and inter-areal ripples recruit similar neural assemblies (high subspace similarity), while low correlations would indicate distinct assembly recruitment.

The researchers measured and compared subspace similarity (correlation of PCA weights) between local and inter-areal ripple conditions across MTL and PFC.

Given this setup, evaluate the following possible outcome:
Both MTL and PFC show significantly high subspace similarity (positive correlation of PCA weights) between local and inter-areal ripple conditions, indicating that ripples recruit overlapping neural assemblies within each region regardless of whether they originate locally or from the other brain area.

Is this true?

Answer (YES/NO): YES